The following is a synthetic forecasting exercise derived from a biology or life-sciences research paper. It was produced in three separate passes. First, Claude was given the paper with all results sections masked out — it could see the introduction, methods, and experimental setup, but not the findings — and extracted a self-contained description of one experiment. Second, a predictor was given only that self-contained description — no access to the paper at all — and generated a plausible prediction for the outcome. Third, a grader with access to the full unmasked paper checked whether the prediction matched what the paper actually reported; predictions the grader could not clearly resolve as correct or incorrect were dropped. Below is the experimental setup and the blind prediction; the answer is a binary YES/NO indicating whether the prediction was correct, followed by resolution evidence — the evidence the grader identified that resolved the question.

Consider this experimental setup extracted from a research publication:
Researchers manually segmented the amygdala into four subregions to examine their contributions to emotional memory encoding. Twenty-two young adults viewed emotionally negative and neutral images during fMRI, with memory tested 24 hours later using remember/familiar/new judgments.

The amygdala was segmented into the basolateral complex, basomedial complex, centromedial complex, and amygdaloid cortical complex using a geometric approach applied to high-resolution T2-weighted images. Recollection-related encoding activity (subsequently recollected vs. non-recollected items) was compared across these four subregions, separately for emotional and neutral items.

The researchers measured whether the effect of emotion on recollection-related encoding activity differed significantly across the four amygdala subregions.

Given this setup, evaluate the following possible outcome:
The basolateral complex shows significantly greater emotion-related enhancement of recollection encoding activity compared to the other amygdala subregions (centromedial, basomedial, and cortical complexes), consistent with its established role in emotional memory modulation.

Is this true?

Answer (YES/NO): NO